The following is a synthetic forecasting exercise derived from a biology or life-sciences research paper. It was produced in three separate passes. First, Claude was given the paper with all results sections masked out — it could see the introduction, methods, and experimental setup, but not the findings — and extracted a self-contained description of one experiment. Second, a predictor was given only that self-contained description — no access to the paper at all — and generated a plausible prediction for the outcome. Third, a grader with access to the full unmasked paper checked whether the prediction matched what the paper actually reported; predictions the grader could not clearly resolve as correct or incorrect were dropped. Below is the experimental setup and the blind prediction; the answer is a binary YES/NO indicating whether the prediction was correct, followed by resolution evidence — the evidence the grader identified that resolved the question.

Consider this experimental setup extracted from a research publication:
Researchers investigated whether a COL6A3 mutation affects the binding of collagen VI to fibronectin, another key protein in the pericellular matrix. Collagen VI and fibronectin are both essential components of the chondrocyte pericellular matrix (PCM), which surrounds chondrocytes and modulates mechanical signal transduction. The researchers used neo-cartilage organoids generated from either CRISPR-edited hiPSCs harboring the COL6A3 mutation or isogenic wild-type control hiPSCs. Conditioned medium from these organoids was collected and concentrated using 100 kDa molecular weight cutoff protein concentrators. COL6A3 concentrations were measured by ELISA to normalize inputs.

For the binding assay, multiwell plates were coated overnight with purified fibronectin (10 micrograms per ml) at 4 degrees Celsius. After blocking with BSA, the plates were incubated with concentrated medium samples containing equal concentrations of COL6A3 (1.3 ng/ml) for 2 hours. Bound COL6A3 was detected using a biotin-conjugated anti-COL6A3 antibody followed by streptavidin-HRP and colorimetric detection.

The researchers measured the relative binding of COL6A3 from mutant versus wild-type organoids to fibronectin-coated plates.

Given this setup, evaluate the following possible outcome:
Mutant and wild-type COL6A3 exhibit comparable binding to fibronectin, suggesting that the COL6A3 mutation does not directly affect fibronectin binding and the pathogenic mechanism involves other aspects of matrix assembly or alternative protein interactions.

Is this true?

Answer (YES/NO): NO